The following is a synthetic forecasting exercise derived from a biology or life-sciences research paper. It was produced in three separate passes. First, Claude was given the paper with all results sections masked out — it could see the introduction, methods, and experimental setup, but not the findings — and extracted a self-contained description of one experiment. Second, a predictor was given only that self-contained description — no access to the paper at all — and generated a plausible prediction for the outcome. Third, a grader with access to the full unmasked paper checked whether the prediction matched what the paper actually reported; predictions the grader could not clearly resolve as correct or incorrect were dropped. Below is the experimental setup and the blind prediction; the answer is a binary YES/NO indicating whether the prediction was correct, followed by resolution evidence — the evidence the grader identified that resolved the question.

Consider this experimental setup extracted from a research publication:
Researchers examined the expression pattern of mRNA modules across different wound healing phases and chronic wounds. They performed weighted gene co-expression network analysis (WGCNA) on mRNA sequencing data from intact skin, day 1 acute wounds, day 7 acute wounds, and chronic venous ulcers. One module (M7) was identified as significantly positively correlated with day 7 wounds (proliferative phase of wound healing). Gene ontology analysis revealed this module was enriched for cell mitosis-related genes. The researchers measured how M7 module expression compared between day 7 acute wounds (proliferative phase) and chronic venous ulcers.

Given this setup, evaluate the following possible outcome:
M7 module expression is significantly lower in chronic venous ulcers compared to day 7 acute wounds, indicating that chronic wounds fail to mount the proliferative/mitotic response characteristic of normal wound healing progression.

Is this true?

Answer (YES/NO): YES